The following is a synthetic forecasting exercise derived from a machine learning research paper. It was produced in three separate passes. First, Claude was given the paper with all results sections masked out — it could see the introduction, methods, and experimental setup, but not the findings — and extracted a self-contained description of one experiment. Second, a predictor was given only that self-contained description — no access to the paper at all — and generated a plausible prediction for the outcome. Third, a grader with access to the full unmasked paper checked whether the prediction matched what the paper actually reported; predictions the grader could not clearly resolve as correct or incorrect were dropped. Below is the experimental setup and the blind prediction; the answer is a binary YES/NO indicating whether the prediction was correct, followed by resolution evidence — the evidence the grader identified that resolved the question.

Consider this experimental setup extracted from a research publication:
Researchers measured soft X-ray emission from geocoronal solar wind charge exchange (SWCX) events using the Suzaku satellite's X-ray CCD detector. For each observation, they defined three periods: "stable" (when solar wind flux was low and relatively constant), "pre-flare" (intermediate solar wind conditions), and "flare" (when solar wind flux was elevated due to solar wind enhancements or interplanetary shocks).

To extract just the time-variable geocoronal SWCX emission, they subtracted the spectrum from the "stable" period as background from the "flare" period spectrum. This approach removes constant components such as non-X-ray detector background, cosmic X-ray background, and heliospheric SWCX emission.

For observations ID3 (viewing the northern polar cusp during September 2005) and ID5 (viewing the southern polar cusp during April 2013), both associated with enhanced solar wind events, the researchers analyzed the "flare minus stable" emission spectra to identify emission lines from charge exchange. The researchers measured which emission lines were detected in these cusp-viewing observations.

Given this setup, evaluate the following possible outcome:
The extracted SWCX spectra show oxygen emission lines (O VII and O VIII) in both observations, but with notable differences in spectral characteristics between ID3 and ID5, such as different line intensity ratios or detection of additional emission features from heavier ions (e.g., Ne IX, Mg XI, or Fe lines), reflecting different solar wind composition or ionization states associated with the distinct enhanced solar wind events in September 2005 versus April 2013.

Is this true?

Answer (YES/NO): YES